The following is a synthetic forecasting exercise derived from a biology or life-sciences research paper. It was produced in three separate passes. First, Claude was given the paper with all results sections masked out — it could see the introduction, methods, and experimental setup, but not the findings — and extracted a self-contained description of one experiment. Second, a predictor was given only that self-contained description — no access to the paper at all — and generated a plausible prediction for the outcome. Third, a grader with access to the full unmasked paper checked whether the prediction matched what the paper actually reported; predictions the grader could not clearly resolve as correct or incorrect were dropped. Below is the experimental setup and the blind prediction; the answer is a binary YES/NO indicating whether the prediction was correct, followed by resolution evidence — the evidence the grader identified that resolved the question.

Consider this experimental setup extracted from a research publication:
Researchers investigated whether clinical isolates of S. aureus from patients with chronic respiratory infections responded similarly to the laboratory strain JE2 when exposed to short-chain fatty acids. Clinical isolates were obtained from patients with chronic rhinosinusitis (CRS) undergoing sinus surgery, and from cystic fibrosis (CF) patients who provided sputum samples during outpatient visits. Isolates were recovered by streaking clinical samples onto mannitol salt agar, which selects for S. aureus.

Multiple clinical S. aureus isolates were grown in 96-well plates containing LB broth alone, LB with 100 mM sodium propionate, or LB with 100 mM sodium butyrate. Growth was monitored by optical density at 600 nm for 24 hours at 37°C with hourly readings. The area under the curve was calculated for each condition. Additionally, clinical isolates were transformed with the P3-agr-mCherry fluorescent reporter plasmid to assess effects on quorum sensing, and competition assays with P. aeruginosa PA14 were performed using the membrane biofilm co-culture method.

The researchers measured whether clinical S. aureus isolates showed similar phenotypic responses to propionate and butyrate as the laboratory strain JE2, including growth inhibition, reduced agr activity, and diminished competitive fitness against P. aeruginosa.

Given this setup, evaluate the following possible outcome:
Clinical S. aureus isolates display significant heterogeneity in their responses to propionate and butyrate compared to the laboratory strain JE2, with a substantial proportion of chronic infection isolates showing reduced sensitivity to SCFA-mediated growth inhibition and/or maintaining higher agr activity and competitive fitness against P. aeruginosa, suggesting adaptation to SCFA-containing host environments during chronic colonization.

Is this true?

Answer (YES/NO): NO